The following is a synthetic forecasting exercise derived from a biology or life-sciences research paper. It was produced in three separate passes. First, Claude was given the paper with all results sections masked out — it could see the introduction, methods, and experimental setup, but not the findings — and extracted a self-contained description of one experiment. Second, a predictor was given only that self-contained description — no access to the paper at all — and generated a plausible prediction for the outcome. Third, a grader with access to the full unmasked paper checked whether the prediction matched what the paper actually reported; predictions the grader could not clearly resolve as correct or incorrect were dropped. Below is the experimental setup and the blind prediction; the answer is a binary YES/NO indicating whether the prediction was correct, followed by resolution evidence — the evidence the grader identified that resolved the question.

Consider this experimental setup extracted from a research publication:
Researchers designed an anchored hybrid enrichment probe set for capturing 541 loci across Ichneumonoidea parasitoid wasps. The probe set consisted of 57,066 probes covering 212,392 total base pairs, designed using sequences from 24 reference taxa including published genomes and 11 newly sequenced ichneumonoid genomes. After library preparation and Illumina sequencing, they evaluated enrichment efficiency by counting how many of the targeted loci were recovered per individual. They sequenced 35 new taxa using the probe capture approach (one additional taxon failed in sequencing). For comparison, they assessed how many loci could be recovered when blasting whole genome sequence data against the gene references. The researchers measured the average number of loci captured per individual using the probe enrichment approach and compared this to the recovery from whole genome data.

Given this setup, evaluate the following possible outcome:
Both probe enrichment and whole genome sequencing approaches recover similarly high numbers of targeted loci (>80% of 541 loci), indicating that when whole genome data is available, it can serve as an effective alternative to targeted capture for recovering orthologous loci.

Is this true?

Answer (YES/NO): YES